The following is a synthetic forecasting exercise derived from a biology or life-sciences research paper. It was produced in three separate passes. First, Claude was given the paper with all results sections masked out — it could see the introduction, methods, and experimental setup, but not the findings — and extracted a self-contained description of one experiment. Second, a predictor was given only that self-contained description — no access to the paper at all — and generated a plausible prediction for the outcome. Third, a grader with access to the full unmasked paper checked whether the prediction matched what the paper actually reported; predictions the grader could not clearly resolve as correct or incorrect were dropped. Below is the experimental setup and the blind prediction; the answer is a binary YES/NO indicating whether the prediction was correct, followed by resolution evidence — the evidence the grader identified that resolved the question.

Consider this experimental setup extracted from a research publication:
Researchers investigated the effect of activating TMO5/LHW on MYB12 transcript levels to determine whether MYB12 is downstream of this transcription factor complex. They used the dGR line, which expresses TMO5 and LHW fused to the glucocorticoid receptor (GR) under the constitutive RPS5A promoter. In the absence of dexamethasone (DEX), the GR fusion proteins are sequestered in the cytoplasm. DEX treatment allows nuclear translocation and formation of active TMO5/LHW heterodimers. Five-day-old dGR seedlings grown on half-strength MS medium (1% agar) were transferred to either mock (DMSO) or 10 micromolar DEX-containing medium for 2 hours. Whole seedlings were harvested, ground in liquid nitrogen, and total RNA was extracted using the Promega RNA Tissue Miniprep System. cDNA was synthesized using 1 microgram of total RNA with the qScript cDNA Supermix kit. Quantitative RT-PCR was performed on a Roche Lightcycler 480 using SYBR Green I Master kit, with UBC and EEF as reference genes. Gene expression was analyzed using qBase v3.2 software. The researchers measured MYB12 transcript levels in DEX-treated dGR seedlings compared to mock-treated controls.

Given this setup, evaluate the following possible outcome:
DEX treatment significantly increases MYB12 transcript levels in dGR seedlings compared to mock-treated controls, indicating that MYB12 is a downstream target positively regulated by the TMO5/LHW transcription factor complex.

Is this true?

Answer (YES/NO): YES